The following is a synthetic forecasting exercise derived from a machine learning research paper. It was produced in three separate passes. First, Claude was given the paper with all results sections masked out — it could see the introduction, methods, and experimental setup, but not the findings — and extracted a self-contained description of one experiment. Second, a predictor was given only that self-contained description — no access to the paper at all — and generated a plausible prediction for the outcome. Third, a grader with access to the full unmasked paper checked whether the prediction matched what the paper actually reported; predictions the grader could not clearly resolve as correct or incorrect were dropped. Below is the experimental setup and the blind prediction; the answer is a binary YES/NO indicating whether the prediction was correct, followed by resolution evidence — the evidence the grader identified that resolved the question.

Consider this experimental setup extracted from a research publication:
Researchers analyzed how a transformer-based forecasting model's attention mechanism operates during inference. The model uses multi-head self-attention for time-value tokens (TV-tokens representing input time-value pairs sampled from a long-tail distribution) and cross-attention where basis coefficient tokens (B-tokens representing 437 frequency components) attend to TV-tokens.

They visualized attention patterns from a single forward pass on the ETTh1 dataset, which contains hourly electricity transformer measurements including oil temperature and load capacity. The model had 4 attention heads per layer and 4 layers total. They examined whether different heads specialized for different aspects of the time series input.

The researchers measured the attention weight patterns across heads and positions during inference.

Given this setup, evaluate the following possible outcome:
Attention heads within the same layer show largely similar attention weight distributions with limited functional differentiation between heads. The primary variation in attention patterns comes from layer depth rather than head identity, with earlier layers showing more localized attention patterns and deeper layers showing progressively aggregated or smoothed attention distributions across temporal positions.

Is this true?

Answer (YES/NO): NO